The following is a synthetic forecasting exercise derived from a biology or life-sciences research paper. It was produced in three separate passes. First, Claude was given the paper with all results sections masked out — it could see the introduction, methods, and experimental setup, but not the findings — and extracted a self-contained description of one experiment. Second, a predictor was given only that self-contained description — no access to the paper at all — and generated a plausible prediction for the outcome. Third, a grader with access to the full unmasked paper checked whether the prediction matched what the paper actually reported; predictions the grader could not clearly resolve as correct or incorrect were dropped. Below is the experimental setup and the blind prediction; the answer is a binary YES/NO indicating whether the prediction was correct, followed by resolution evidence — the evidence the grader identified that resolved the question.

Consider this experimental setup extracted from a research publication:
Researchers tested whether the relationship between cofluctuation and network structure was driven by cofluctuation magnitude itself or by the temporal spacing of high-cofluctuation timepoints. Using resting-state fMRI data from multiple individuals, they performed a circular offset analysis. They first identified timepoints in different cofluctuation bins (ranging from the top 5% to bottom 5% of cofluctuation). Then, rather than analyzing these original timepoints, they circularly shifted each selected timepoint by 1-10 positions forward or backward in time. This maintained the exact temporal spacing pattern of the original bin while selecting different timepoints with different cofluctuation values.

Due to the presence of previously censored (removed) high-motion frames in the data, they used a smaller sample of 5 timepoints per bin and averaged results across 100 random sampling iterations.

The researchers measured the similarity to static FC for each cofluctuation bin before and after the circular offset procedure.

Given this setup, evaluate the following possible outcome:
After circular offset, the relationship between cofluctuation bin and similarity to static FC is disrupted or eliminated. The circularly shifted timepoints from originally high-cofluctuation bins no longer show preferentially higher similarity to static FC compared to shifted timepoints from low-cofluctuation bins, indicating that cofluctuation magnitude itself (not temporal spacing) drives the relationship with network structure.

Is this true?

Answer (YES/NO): NO